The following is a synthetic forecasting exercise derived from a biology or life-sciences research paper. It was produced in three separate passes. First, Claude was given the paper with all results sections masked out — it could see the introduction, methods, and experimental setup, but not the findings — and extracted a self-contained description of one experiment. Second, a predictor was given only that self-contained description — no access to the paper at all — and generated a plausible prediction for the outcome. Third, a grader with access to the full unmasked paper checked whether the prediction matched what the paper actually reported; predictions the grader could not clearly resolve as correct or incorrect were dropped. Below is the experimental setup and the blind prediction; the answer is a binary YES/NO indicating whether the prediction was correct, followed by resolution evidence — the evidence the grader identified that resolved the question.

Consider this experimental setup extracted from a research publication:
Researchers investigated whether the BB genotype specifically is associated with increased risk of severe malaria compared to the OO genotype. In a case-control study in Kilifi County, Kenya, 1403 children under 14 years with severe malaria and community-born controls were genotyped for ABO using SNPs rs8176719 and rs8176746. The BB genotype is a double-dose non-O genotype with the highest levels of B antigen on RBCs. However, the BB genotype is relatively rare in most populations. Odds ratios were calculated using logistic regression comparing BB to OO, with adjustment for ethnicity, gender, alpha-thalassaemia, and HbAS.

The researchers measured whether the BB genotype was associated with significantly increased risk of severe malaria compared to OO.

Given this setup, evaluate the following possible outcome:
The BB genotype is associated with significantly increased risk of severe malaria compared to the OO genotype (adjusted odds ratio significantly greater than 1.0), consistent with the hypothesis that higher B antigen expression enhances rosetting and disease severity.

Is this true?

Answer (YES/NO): YES